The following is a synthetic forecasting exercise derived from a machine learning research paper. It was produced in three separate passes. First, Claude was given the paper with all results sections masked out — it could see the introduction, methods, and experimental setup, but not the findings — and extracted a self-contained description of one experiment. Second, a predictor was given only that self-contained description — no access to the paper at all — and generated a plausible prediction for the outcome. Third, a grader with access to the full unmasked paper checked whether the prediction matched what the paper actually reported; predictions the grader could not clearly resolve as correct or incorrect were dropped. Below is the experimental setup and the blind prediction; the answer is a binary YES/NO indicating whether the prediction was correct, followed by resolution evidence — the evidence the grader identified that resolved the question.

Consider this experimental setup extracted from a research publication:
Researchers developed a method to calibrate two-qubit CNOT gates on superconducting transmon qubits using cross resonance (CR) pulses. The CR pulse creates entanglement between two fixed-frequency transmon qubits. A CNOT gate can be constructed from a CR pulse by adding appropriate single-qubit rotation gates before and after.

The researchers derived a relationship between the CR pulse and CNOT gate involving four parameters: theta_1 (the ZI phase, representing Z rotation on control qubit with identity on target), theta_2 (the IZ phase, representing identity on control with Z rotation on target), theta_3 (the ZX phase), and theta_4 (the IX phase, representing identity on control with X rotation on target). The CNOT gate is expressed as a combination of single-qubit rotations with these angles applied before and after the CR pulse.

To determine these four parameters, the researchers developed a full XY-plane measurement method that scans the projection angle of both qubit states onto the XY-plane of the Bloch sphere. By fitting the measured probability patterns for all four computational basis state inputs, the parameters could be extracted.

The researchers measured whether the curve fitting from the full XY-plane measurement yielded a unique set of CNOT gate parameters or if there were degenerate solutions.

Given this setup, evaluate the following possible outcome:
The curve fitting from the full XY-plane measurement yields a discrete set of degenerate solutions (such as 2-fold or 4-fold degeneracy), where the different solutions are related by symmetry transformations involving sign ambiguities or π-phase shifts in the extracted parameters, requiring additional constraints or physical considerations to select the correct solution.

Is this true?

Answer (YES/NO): YES